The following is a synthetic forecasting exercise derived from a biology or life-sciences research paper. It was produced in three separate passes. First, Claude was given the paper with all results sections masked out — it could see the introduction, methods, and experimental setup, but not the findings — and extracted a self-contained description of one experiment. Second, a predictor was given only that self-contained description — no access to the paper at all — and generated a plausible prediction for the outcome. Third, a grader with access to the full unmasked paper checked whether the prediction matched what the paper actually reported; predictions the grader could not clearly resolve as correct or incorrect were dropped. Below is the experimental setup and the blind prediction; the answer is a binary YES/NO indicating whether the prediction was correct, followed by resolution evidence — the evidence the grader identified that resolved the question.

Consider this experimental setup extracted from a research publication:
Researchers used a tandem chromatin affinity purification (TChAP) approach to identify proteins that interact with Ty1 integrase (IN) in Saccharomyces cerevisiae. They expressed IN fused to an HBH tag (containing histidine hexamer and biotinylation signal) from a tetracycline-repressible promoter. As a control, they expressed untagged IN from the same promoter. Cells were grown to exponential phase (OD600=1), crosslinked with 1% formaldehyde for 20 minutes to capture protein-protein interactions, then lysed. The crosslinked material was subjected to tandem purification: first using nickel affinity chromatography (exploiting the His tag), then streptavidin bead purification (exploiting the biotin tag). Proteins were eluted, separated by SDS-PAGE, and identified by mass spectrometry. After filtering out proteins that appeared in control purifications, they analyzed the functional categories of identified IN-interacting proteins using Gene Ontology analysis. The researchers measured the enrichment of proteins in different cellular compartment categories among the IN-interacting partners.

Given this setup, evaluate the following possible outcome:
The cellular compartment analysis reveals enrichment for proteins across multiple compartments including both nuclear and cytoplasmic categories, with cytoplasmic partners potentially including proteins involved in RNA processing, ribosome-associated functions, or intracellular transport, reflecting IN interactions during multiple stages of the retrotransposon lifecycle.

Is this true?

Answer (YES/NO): NO